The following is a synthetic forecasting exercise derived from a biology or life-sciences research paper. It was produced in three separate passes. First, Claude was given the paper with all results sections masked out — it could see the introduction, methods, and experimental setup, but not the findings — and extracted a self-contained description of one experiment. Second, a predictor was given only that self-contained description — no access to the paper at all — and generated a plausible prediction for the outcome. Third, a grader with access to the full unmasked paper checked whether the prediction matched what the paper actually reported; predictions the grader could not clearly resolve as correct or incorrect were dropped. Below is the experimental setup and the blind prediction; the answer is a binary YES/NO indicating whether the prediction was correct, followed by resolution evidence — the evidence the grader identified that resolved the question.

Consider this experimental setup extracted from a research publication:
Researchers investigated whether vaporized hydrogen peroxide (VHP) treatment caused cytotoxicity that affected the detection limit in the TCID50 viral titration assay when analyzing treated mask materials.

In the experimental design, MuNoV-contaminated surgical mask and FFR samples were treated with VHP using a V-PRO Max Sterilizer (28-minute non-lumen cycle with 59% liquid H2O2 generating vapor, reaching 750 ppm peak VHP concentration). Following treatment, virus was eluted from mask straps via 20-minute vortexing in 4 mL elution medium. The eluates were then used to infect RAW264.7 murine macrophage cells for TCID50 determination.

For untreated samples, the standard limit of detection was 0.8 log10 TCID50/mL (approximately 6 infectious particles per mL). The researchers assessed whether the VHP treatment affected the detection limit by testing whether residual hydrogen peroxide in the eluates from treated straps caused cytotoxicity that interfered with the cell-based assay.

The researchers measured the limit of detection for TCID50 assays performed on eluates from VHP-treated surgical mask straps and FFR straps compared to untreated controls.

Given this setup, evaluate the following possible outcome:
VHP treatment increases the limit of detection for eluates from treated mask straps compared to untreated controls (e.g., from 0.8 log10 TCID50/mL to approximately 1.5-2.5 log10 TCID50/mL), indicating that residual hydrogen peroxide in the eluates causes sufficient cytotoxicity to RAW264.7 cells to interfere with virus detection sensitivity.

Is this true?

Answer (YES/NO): YES